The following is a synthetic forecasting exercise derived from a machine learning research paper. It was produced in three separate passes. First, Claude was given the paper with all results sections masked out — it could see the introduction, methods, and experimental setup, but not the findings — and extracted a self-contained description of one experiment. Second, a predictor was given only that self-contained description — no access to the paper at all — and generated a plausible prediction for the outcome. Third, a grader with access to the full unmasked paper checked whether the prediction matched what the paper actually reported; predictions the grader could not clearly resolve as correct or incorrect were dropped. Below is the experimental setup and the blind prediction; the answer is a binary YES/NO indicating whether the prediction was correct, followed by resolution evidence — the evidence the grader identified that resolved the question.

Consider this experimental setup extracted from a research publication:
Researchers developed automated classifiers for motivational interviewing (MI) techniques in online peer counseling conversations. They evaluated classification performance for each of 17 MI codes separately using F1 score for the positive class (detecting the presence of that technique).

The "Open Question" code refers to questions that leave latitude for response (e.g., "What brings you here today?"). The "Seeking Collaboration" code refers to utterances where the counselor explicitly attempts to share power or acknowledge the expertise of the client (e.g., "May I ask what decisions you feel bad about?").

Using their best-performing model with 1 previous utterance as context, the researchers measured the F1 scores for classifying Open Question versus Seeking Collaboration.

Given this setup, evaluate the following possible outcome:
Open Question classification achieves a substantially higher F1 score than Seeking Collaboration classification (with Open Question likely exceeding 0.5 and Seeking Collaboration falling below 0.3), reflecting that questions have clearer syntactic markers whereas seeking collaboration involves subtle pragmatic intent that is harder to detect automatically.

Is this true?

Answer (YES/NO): NO